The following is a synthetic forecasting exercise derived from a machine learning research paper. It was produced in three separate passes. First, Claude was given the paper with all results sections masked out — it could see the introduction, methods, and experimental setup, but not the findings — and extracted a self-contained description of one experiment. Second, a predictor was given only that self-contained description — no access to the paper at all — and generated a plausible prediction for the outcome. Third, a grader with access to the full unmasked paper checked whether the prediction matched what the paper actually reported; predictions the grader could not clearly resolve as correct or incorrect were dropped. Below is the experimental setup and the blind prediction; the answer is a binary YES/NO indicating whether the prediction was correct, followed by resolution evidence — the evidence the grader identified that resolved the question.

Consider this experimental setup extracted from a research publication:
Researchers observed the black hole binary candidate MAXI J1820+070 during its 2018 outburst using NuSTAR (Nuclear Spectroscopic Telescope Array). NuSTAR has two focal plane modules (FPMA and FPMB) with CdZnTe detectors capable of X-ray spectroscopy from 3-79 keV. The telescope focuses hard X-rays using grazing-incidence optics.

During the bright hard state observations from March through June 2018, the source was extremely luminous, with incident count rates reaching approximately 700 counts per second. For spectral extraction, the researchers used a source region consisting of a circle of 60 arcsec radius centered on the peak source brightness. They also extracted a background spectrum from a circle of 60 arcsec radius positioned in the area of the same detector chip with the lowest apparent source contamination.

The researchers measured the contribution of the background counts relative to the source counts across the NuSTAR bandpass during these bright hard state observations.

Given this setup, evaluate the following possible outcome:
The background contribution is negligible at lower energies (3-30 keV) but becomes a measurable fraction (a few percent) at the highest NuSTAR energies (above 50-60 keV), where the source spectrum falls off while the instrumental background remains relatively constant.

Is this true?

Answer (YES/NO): NO